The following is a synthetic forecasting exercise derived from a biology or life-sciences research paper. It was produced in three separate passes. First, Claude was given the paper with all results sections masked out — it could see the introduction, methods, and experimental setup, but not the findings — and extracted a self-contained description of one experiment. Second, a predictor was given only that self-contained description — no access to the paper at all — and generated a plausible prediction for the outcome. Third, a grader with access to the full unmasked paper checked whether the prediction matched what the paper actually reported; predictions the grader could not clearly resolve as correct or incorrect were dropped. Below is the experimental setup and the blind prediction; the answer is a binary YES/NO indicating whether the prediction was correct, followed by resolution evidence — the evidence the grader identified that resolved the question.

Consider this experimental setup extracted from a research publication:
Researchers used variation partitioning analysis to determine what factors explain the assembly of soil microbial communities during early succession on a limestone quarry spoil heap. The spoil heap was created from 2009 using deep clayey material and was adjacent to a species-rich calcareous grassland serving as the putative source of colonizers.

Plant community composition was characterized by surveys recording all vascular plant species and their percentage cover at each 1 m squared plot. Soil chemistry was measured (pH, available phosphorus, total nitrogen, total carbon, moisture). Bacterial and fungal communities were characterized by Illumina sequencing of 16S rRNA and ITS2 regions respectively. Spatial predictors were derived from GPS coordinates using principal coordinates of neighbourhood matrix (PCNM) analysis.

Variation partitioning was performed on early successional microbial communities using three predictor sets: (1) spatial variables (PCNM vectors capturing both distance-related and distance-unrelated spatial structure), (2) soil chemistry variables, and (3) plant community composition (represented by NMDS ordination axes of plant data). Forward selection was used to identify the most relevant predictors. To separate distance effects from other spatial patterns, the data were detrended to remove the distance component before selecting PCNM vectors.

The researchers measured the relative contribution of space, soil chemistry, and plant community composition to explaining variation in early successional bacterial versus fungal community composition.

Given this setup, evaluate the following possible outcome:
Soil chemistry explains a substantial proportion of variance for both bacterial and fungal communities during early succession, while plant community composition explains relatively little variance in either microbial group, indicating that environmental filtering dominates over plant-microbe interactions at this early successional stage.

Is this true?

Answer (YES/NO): NO